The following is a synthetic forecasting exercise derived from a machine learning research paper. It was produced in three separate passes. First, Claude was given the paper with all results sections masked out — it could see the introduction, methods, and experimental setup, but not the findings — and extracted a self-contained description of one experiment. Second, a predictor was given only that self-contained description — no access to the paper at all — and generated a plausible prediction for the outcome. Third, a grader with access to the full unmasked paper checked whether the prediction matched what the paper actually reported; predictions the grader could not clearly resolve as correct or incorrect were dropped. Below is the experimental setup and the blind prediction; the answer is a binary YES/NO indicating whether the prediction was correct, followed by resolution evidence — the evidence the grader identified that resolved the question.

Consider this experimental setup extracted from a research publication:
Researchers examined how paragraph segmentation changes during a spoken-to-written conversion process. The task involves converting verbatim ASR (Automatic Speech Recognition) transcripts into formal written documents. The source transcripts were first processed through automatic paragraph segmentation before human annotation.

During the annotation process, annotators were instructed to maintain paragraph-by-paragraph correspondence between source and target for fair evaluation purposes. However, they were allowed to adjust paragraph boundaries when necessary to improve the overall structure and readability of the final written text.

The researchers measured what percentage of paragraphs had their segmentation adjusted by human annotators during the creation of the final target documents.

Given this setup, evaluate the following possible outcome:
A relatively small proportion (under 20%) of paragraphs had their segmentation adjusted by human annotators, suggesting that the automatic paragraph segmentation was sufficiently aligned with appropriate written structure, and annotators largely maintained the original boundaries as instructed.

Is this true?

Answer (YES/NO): YES